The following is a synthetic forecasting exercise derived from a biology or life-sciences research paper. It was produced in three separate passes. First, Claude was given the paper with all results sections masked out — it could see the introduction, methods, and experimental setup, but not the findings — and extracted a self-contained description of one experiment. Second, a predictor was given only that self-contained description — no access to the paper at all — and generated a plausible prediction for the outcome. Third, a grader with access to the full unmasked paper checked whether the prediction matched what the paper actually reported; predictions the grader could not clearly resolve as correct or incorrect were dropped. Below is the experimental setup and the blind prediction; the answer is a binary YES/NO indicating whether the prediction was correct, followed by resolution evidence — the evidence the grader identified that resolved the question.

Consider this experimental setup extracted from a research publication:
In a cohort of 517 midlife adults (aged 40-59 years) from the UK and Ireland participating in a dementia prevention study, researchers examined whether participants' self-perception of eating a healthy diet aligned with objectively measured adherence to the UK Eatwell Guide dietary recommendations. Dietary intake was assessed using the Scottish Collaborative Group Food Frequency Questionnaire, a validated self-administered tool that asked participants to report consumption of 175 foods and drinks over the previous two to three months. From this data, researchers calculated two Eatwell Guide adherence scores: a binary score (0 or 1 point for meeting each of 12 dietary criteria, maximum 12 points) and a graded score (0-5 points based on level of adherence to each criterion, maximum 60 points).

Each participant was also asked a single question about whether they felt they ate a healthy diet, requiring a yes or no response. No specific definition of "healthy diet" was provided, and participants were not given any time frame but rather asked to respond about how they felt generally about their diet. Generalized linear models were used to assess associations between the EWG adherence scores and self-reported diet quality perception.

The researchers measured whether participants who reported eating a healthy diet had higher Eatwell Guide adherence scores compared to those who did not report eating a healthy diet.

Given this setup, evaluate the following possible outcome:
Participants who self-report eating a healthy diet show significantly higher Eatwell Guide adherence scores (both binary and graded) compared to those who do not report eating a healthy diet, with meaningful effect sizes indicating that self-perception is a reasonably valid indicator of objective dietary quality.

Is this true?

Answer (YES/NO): YES